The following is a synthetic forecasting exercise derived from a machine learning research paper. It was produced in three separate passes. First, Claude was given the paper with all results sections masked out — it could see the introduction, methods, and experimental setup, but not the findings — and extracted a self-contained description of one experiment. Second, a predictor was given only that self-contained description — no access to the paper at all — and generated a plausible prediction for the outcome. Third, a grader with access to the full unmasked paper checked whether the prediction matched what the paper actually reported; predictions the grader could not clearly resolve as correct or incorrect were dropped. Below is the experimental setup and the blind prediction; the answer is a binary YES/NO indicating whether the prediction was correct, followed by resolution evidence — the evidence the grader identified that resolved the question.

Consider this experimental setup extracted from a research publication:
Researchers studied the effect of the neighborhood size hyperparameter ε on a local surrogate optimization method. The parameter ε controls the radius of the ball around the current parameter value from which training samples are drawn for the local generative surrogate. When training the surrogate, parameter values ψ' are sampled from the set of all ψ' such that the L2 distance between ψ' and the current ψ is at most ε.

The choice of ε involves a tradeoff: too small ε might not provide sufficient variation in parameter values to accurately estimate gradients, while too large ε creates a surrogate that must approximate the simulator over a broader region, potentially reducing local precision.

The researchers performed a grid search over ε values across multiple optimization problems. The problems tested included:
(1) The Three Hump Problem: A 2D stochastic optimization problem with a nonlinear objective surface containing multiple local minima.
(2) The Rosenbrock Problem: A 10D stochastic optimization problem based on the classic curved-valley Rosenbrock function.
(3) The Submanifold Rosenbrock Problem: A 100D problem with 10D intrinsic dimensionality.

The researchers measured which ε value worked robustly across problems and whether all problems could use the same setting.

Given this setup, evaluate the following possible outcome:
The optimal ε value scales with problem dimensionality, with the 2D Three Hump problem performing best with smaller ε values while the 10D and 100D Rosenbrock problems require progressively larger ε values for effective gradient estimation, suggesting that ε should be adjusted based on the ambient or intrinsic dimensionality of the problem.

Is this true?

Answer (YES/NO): NO